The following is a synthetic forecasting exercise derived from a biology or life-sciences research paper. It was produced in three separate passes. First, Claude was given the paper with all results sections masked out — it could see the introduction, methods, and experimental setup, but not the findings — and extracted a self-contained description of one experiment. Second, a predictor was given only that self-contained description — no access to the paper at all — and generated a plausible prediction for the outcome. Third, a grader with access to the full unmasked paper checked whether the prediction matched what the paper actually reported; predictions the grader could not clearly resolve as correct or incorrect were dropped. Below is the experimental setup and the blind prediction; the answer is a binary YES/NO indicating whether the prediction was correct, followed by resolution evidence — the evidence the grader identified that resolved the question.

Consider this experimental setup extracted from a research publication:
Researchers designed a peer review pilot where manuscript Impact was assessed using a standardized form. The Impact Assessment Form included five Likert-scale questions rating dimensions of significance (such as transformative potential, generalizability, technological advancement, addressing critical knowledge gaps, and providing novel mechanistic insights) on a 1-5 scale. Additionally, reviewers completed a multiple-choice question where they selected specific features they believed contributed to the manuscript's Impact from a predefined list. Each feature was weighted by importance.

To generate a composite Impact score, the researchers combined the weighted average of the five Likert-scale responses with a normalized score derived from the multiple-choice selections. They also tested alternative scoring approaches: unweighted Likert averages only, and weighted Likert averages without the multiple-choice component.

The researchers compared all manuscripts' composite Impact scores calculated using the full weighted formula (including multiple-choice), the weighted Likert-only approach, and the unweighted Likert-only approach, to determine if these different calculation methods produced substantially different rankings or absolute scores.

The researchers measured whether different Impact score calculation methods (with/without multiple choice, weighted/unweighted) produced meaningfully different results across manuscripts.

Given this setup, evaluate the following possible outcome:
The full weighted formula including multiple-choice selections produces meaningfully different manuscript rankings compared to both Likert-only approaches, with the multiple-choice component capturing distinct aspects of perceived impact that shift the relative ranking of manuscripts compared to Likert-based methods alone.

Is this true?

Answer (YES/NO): NO